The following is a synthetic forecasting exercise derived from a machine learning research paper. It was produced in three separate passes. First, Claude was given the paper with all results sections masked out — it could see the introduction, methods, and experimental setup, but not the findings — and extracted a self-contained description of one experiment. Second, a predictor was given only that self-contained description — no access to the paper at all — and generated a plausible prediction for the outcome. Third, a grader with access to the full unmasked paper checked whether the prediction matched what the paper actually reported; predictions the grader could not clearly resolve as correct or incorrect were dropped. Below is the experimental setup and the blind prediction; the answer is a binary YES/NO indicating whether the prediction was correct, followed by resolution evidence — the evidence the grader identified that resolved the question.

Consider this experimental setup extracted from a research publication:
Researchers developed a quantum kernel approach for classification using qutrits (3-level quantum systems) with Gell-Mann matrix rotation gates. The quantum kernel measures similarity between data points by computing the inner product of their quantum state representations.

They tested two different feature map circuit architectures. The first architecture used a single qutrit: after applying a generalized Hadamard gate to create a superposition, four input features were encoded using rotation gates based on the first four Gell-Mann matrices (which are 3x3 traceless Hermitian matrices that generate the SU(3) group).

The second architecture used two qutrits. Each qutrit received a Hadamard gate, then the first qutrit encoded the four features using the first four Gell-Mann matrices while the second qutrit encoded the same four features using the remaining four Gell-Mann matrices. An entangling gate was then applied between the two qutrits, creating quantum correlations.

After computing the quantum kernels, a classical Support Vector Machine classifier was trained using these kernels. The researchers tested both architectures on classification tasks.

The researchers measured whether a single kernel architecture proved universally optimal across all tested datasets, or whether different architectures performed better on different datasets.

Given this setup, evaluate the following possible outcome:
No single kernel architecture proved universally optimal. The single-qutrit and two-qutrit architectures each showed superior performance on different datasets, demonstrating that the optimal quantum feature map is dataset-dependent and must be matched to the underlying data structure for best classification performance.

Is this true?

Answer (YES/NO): NO